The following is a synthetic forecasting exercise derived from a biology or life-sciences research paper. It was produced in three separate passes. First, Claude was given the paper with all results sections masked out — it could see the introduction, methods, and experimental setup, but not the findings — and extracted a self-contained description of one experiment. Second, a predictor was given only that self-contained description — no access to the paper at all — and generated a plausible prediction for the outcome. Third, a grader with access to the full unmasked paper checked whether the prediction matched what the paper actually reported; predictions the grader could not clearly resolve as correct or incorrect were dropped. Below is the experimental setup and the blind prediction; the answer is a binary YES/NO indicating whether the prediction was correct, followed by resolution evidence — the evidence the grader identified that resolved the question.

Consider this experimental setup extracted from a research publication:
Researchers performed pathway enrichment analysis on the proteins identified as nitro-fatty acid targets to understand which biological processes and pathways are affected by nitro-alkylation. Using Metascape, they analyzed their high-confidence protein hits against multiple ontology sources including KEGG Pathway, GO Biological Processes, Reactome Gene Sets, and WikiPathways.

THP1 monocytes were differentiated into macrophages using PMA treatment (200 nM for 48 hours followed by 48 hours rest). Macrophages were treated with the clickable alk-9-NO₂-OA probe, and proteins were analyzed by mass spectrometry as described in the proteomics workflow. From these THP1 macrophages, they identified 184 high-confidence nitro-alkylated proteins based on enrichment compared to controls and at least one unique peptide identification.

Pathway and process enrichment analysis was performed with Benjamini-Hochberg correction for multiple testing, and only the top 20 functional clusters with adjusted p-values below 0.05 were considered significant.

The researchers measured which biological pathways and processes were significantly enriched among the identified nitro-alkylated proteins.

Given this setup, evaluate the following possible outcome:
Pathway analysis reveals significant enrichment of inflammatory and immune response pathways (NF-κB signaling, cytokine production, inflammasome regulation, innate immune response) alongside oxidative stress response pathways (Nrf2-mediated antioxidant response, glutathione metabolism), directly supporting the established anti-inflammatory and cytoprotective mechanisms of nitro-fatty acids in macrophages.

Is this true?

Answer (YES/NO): NO